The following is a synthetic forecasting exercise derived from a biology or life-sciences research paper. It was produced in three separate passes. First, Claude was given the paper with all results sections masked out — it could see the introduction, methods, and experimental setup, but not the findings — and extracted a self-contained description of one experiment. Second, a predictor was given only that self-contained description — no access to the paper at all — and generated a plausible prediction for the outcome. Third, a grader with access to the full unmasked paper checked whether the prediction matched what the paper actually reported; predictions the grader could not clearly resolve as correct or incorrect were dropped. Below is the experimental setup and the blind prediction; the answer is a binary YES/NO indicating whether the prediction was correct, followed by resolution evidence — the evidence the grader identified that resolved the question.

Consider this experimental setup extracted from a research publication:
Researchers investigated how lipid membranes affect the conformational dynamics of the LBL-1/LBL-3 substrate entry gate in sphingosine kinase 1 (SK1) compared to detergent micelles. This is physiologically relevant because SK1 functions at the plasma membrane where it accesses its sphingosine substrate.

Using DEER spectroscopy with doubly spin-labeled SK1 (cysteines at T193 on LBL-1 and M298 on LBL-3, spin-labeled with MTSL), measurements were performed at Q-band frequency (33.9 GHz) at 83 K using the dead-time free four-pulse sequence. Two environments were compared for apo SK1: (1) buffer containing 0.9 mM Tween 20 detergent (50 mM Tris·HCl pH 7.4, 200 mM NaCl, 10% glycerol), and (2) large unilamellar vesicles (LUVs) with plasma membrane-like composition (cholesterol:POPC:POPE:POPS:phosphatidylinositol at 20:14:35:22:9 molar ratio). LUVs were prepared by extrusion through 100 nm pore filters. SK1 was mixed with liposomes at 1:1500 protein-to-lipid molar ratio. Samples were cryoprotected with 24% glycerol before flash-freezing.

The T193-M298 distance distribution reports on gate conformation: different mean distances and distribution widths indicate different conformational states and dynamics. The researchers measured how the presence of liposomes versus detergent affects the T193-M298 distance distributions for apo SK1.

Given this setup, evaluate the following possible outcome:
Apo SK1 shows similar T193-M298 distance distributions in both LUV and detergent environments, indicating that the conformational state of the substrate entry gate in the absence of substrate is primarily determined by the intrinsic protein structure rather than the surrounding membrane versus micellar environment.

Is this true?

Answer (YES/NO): NO